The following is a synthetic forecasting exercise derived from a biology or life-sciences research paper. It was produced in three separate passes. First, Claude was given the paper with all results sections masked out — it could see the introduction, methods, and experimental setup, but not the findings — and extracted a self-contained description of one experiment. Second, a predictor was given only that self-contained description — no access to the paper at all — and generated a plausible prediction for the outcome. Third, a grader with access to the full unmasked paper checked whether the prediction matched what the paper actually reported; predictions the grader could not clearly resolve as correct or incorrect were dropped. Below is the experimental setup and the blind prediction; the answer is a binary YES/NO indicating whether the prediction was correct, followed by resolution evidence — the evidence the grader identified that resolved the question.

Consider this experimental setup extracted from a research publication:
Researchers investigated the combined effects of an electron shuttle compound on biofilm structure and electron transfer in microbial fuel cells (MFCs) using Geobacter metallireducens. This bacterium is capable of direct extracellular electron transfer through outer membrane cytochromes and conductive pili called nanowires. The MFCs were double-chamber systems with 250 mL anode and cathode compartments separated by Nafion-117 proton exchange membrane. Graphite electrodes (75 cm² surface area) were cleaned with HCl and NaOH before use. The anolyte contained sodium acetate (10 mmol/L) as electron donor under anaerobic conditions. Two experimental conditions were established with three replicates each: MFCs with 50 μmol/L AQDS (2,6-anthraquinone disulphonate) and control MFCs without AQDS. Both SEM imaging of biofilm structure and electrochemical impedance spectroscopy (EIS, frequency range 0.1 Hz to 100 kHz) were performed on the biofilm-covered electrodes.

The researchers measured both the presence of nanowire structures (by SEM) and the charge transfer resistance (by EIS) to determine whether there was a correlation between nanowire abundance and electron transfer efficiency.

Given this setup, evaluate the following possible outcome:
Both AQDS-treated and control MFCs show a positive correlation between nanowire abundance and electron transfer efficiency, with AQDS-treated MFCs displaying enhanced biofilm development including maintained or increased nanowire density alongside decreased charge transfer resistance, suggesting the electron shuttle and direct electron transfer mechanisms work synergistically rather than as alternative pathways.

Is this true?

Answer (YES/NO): NO